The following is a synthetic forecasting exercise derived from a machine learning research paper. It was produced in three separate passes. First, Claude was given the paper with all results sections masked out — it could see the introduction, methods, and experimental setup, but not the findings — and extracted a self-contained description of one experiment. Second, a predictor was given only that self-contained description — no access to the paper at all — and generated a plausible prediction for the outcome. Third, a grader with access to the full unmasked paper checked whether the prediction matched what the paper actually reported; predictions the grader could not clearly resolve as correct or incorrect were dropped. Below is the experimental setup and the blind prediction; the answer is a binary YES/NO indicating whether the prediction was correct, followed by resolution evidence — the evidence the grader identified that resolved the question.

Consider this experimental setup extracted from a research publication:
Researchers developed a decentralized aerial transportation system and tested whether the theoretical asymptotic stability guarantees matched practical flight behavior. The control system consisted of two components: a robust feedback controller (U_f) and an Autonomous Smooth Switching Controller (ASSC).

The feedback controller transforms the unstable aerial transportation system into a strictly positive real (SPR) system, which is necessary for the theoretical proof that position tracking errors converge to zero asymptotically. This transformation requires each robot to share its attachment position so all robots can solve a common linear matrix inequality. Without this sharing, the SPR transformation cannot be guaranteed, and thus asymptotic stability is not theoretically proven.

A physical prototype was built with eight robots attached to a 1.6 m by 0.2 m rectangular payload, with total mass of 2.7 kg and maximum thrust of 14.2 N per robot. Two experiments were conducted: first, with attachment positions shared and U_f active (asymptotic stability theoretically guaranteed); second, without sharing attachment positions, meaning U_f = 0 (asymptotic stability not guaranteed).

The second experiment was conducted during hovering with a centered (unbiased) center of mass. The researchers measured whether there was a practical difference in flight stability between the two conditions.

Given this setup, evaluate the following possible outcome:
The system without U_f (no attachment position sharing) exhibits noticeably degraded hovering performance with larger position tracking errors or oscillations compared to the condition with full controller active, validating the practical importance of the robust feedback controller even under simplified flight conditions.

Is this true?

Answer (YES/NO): NO